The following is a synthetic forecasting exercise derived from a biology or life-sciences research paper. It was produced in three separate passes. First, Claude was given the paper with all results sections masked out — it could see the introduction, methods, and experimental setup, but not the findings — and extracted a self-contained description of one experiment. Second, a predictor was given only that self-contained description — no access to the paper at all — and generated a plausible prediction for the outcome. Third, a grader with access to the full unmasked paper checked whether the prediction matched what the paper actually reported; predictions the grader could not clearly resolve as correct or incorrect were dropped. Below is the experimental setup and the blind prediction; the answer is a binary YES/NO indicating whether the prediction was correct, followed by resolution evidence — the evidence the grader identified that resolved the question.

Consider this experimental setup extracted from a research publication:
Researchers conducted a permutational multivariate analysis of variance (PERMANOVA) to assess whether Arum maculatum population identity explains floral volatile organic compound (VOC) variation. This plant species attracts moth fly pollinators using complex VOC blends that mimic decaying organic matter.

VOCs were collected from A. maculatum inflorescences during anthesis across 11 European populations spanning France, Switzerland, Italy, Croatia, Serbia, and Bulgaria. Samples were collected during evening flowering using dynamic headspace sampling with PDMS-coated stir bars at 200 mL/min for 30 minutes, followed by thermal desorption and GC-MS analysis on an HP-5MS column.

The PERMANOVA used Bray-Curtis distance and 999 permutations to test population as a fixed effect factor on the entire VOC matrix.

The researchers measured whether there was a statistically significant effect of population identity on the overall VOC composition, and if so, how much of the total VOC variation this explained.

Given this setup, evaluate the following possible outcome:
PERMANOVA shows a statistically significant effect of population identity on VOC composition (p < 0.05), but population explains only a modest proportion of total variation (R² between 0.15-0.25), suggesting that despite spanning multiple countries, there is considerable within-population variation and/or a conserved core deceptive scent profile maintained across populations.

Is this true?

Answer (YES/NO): NO